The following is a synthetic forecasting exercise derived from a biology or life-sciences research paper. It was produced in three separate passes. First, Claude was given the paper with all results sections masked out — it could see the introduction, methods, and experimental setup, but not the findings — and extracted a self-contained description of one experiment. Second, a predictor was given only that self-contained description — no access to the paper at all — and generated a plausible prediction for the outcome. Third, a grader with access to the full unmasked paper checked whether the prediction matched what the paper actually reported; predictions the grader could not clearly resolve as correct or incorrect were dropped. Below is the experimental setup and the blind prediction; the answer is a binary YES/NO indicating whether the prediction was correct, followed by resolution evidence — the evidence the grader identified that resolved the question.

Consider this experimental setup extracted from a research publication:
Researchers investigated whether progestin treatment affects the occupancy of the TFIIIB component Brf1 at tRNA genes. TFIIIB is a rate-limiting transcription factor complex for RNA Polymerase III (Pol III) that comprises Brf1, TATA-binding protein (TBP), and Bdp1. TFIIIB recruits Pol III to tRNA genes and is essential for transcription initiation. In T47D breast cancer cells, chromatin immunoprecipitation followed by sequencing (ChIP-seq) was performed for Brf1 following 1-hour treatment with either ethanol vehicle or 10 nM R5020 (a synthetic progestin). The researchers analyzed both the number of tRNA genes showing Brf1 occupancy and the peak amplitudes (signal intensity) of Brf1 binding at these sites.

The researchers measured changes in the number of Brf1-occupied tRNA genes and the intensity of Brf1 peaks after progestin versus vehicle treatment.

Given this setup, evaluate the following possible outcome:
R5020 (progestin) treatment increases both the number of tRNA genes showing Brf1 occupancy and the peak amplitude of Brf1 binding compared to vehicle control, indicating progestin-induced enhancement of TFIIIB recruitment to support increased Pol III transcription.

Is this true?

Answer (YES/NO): NO